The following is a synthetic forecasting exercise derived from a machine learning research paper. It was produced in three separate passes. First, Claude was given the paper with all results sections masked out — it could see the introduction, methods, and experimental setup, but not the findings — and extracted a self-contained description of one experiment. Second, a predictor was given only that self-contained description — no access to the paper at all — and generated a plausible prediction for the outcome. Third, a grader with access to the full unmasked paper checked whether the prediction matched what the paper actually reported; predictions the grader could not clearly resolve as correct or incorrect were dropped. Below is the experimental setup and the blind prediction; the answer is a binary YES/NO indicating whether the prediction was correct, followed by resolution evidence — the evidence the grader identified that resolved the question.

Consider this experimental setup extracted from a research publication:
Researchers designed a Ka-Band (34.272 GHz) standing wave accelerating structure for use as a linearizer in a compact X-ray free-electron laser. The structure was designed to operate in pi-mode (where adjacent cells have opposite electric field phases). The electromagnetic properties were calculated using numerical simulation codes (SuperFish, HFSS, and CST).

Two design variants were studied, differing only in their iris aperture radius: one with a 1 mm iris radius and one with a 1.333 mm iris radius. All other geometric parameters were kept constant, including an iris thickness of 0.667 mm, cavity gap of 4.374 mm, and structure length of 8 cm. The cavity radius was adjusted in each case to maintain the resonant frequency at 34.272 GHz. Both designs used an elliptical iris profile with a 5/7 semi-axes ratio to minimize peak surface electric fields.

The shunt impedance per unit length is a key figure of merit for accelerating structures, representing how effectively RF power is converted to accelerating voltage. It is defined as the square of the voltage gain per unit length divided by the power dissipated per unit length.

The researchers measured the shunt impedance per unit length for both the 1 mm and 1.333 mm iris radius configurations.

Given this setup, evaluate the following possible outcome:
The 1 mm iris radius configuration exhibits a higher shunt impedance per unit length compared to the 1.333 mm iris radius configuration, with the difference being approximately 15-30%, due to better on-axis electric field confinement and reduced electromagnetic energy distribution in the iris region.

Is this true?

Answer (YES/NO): YES